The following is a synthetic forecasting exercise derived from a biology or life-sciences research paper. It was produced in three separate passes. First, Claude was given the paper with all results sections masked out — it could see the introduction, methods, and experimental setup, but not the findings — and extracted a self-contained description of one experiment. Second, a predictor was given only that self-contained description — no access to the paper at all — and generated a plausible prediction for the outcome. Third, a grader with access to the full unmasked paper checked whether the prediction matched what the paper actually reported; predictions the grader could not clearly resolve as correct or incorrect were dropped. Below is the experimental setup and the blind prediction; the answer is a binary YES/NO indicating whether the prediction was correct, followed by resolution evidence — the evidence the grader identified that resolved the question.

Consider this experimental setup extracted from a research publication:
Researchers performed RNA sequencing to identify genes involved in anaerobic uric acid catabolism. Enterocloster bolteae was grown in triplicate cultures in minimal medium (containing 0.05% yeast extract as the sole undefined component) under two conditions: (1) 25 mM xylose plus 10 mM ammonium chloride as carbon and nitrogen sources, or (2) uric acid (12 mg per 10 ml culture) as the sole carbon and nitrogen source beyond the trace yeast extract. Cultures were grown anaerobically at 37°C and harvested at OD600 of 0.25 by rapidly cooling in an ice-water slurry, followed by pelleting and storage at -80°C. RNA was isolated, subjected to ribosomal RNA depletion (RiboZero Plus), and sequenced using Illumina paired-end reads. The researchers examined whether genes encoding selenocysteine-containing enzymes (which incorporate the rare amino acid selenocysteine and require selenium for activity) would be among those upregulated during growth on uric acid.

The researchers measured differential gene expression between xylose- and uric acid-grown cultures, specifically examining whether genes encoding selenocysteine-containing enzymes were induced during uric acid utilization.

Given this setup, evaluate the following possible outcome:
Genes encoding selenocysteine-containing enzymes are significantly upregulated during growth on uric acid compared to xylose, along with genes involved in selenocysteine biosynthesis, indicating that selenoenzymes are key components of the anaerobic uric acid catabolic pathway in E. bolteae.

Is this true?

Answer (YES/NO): NO